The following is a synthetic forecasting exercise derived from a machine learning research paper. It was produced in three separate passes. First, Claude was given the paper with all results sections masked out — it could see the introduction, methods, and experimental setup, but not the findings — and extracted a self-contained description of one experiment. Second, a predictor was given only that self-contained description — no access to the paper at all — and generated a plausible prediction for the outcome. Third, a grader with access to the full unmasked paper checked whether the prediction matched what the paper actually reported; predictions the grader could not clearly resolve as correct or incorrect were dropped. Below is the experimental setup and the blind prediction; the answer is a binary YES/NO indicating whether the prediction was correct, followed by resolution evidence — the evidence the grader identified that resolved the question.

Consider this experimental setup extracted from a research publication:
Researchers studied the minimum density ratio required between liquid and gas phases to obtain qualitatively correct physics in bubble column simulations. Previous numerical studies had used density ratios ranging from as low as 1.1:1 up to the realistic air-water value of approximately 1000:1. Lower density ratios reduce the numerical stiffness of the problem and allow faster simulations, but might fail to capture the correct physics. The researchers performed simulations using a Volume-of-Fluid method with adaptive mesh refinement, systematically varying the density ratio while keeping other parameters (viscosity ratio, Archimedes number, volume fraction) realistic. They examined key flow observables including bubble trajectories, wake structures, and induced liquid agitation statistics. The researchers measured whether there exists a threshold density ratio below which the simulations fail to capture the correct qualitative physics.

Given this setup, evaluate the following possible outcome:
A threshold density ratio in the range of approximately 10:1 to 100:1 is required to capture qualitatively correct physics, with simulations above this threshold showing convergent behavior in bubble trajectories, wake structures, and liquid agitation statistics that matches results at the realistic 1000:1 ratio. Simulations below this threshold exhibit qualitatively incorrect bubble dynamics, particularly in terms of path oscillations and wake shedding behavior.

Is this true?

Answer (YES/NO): NO